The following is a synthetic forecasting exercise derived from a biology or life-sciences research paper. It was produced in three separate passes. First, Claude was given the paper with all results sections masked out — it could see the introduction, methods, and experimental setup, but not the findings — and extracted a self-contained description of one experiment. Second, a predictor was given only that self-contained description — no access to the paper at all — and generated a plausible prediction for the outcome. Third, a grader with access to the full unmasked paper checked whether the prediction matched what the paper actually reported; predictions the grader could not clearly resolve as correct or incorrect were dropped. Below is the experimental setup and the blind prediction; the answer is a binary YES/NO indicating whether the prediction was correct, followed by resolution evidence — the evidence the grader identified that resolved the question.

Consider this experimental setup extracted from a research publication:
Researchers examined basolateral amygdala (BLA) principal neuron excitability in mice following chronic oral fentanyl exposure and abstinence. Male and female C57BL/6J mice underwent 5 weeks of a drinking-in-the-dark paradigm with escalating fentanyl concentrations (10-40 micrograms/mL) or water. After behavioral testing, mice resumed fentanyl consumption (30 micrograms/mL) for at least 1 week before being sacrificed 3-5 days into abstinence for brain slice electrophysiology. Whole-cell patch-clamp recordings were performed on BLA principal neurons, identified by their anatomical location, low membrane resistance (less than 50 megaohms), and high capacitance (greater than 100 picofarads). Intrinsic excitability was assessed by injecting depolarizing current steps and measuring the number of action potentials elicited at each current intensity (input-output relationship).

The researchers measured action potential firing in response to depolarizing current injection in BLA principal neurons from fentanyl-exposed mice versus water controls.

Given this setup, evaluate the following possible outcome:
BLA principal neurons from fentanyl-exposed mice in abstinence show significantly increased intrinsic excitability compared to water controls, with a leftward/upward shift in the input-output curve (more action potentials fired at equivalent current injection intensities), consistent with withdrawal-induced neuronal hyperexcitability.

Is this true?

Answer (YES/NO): YES